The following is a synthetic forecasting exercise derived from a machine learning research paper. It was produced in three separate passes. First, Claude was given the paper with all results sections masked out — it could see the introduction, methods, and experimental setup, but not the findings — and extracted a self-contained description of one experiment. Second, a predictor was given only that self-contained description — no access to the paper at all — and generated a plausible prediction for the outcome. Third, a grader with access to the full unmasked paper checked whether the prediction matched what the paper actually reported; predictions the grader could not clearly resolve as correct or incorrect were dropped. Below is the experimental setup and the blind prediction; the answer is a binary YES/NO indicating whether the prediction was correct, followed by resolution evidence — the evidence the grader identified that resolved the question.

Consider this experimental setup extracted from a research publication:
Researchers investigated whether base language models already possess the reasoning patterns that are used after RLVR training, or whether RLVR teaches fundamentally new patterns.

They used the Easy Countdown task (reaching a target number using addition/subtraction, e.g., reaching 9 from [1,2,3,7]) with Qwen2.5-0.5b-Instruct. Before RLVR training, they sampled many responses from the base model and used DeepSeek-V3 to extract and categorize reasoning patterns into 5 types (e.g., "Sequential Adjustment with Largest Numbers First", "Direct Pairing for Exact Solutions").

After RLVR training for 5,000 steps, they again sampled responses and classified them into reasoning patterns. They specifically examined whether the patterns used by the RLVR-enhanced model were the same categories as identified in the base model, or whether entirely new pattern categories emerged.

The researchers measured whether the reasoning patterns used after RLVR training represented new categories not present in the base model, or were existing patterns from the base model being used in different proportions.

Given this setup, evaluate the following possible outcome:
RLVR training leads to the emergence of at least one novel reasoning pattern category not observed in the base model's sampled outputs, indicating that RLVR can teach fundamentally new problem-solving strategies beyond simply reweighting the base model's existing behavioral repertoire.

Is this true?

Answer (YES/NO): NO